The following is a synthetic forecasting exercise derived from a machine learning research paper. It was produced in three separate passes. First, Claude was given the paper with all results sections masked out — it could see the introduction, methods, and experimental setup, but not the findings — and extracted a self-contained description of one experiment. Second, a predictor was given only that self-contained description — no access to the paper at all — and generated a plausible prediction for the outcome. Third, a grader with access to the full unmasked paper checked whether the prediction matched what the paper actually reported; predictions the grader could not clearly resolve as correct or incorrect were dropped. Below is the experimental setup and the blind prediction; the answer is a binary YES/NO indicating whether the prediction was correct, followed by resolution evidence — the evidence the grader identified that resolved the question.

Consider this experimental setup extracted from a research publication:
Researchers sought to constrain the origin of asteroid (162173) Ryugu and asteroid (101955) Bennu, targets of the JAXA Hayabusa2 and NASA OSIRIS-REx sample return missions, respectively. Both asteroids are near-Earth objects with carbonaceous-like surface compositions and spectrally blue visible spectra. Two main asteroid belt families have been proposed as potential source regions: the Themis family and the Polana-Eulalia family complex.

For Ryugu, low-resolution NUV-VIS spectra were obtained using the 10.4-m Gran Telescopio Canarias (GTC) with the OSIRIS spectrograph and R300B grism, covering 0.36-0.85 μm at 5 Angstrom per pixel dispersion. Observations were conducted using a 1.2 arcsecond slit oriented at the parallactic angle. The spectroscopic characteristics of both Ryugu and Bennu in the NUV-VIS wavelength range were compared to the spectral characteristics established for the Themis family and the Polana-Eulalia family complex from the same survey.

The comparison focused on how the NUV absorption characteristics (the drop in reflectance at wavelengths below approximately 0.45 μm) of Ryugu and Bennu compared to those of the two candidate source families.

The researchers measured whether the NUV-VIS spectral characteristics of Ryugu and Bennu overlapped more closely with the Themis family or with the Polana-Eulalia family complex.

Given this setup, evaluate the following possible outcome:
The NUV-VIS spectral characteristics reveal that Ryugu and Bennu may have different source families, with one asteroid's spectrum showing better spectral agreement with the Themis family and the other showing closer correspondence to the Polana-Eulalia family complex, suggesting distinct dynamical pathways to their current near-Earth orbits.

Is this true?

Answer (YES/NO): NO